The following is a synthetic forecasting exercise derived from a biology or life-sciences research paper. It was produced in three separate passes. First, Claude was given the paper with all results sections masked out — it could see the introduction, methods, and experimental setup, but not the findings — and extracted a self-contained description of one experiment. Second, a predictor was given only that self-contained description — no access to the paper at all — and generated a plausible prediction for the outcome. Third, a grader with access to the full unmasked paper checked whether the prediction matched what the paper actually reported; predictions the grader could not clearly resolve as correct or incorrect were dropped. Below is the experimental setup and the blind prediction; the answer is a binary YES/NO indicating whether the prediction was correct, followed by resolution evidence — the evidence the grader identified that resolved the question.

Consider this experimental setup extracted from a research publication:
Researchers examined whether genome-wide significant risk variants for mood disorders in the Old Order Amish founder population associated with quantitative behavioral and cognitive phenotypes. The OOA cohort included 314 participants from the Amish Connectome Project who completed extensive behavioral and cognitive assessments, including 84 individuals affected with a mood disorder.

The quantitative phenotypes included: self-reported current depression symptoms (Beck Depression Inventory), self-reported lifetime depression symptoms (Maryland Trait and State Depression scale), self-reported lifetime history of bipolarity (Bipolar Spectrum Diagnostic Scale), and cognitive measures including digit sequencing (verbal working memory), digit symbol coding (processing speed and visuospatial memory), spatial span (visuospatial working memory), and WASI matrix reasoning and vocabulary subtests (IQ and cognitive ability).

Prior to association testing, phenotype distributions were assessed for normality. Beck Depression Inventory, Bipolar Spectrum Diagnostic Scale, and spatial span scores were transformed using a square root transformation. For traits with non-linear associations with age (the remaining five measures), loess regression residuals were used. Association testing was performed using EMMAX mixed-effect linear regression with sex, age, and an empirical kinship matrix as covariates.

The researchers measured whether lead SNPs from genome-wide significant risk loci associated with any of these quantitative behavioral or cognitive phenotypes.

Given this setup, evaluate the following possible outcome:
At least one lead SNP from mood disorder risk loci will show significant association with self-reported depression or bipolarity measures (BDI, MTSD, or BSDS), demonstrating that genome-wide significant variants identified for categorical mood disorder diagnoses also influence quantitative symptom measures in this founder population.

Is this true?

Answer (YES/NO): YES